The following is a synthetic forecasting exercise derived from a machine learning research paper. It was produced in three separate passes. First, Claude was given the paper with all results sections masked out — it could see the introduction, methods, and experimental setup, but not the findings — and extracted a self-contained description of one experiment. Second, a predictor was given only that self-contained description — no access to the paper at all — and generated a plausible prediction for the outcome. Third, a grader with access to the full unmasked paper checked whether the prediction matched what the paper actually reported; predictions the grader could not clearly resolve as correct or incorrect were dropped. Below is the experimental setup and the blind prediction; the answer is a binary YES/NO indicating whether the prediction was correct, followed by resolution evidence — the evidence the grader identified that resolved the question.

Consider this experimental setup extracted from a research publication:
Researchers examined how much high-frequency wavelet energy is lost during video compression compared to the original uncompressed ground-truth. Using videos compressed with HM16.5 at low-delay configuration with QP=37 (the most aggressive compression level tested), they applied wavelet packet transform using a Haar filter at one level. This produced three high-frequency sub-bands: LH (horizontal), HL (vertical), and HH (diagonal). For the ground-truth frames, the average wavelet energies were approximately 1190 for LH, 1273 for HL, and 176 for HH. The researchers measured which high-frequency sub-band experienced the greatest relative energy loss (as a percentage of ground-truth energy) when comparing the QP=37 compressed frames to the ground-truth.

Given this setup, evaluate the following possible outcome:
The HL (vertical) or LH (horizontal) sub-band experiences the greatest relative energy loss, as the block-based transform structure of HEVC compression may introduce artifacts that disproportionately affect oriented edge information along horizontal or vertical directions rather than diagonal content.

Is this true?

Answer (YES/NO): NO